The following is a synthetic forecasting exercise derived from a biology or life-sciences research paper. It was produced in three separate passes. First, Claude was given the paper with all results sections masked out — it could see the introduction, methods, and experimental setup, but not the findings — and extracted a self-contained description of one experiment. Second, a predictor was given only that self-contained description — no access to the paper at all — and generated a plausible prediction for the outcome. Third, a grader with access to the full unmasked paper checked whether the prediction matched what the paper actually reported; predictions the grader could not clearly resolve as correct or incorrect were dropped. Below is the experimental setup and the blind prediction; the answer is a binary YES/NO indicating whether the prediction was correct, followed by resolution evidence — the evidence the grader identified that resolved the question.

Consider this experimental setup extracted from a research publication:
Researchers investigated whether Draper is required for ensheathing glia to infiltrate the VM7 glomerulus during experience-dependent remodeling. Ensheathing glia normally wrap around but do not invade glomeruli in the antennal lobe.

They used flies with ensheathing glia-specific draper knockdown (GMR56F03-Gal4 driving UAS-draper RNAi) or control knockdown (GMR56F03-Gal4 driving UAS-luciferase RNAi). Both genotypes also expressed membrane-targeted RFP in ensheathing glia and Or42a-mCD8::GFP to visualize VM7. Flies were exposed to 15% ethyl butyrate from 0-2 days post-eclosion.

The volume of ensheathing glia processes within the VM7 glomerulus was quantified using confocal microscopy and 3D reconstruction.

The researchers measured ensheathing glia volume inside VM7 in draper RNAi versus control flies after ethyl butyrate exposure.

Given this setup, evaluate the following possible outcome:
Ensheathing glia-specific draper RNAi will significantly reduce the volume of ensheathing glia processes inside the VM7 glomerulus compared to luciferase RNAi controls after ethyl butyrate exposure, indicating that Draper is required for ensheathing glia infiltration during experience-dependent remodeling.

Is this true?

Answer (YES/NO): YES